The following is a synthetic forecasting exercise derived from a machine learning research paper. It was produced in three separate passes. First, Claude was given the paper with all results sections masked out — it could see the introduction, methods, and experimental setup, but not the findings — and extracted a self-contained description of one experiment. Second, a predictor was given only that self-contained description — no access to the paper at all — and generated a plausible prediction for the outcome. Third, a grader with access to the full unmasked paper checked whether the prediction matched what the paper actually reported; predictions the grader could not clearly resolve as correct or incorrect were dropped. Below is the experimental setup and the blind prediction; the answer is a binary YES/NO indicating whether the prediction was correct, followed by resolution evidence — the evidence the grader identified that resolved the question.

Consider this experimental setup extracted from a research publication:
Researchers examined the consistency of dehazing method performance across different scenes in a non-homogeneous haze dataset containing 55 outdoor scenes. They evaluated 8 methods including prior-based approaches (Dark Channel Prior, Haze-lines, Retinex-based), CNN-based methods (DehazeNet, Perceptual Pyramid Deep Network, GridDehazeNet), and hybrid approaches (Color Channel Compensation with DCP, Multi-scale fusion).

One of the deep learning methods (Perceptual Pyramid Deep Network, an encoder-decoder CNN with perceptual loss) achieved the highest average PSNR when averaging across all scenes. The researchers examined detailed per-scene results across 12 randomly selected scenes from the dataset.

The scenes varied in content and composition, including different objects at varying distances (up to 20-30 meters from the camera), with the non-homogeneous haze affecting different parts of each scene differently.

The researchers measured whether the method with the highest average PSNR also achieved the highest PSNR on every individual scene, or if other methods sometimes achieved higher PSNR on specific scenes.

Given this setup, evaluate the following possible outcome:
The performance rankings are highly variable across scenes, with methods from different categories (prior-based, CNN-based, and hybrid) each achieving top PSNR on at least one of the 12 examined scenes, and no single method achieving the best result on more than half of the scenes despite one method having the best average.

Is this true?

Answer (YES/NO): NO